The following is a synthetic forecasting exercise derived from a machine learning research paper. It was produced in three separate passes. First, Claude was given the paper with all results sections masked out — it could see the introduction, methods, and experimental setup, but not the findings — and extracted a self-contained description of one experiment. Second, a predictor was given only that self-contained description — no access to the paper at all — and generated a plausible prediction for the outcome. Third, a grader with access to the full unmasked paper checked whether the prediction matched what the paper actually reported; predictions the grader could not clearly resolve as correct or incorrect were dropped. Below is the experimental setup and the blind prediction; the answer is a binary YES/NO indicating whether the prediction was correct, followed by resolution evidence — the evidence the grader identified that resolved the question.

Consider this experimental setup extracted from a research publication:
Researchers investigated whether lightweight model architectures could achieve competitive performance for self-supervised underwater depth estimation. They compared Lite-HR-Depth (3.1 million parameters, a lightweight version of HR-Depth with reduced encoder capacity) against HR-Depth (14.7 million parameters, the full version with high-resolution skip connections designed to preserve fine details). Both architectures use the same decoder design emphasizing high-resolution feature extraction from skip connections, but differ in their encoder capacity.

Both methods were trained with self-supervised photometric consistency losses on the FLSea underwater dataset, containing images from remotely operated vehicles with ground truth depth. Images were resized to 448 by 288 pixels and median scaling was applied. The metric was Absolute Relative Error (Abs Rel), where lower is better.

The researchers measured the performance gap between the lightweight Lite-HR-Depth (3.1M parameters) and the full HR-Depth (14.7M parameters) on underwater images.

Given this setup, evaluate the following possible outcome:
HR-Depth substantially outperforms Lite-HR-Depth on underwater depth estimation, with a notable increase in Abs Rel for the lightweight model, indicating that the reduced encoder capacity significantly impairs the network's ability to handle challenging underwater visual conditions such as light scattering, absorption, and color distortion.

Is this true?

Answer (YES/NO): NO